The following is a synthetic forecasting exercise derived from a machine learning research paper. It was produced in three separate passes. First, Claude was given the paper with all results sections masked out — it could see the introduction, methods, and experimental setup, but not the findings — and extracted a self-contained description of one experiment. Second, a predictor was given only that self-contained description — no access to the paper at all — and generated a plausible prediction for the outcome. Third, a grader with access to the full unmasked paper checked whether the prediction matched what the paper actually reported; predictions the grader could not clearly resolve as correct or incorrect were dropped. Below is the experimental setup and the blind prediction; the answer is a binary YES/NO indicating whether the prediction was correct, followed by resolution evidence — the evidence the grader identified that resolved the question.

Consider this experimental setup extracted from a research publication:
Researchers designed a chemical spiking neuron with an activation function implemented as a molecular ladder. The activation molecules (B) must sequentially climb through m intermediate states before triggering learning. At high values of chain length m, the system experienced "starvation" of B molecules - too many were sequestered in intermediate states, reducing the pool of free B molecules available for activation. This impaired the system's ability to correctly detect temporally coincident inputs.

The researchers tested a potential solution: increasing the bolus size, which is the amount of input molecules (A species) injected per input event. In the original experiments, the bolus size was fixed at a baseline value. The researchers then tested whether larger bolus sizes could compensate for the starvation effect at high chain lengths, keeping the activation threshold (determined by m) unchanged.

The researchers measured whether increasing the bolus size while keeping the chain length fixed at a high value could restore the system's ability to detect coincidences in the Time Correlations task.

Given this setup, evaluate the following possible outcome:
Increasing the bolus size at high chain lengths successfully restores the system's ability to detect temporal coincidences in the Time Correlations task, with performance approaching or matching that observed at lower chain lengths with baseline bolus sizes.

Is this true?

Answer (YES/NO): YES